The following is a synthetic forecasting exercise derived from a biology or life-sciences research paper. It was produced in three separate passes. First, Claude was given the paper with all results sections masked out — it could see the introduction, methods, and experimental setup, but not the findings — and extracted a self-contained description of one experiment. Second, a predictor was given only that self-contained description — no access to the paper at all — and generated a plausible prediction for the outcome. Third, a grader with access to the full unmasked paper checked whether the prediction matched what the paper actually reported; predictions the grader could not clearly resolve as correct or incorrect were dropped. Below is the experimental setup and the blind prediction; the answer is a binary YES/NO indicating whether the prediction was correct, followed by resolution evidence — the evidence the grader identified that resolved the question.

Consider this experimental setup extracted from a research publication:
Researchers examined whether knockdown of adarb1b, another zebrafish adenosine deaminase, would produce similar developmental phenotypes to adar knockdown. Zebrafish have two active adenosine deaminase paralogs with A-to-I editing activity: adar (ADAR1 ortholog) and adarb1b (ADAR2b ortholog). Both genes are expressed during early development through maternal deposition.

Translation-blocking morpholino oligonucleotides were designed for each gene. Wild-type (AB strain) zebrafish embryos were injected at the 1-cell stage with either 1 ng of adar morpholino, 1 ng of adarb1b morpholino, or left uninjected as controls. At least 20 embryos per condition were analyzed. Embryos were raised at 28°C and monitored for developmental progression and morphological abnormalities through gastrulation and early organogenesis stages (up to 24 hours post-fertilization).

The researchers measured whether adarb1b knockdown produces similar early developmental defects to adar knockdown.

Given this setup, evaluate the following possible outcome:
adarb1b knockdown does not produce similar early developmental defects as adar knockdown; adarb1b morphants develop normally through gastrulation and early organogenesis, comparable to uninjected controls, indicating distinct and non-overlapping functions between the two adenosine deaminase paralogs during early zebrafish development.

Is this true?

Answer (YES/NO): YES